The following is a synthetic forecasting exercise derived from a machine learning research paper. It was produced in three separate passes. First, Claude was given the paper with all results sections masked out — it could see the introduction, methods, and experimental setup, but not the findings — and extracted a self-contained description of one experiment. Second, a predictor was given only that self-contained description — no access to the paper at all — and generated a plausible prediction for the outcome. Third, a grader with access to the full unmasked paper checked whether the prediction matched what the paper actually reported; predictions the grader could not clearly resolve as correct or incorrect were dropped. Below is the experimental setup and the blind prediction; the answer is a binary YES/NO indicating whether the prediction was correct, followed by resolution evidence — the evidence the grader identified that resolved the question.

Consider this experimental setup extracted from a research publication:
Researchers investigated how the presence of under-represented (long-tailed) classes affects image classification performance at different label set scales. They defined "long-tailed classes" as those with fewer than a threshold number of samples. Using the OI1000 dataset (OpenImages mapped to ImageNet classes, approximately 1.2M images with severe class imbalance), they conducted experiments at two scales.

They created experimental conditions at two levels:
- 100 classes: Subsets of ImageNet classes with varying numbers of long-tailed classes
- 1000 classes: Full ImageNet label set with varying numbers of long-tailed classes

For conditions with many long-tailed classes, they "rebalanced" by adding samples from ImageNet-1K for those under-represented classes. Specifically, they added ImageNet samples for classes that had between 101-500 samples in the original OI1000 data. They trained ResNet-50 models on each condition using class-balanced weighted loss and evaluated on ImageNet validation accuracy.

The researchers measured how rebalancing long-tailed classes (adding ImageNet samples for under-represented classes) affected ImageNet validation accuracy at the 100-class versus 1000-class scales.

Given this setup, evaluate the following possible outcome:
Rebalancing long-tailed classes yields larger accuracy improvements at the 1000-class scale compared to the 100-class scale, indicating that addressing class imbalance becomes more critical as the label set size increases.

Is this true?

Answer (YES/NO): YES